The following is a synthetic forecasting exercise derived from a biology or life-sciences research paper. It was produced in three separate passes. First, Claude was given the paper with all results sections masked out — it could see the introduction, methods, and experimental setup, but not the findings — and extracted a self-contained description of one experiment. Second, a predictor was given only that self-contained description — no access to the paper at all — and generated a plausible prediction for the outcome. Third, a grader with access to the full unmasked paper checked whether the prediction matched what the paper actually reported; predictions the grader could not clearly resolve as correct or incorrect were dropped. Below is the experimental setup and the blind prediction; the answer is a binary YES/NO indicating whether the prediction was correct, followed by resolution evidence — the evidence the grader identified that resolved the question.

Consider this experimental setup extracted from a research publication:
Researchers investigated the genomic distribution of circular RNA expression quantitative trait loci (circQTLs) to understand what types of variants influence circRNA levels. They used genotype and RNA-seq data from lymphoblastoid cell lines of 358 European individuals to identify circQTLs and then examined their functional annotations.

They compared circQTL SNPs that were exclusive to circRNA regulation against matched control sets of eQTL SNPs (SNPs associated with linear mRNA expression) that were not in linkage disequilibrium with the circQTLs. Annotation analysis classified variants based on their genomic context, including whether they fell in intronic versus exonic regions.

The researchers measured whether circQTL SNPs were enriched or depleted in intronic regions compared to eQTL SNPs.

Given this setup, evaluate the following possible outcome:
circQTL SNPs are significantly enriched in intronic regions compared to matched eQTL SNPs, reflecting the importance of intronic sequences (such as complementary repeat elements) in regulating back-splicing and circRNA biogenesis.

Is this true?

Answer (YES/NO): NO